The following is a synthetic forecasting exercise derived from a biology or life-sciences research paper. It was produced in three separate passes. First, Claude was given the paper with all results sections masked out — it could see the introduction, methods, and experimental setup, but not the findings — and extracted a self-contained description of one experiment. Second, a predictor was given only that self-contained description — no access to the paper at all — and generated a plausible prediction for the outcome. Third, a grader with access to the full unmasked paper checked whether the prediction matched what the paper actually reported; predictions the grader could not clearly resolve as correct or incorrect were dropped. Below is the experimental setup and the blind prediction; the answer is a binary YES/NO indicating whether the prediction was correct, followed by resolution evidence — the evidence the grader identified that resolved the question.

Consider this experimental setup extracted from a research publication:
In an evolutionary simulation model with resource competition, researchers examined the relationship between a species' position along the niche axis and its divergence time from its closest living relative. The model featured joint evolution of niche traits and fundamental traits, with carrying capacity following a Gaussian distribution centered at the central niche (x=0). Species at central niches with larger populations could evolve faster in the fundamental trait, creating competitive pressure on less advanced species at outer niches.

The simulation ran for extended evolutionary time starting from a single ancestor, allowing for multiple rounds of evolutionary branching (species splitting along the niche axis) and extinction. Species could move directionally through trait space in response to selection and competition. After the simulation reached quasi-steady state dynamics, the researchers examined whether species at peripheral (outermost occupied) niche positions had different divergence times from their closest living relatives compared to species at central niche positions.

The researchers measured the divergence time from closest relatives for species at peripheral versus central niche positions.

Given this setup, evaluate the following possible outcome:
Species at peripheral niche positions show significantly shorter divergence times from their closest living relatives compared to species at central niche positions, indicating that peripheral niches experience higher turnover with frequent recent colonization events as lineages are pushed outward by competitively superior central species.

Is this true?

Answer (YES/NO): NO